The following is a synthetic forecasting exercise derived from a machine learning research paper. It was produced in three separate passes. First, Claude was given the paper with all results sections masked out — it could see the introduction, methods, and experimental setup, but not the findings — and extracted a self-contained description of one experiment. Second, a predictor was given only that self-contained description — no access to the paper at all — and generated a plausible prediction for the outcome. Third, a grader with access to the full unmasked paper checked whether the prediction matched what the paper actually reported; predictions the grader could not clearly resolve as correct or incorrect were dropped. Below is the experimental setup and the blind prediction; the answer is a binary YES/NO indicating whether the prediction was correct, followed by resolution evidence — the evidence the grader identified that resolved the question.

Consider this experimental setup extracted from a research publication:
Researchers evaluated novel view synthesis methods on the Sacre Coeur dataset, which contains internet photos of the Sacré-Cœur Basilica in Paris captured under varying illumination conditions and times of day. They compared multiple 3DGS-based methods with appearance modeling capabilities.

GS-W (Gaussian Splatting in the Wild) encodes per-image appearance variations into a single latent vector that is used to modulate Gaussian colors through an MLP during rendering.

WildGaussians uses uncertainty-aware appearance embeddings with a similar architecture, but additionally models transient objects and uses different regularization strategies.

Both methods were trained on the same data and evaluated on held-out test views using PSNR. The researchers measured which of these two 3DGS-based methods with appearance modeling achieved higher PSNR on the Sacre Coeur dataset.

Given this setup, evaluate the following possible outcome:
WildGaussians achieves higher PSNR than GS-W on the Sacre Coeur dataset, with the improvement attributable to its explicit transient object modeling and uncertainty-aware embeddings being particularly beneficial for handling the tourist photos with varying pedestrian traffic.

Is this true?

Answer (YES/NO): NO